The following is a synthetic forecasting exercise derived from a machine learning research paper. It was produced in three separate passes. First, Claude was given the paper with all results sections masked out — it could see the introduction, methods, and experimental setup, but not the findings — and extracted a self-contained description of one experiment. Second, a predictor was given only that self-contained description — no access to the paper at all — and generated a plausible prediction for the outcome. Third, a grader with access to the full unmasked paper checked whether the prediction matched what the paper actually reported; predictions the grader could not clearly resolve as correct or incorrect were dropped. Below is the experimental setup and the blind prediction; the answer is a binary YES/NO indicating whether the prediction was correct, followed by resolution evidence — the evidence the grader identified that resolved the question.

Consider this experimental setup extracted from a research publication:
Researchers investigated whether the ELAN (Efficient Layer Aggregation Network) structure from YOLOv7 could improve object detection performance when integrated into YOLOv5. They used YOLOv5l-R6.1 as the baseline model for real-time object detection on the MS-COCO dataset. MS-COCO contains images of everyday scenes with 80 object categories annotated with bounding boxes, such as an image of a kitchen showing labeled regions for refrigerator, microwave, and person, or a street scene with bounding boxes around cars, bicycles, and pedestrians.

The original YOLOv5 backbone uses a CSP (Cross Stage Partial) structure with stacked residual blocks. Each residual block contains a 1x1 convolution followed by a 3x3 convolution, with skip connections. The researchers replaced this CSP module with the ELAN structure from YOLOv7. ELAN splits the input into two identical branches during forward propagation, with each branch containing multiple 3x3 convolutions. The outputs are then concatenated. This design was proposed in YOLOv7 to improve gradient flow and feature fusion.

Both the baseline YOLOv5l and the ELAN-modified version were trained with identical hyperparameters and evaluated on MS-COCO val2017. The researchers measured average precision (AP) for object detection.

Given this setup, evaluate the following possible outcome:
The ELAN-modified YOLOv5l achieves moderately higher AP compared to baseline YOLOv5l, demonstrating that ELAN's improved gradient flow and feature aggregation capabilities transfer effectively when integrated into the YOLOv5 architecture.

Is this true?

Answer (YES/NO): NO